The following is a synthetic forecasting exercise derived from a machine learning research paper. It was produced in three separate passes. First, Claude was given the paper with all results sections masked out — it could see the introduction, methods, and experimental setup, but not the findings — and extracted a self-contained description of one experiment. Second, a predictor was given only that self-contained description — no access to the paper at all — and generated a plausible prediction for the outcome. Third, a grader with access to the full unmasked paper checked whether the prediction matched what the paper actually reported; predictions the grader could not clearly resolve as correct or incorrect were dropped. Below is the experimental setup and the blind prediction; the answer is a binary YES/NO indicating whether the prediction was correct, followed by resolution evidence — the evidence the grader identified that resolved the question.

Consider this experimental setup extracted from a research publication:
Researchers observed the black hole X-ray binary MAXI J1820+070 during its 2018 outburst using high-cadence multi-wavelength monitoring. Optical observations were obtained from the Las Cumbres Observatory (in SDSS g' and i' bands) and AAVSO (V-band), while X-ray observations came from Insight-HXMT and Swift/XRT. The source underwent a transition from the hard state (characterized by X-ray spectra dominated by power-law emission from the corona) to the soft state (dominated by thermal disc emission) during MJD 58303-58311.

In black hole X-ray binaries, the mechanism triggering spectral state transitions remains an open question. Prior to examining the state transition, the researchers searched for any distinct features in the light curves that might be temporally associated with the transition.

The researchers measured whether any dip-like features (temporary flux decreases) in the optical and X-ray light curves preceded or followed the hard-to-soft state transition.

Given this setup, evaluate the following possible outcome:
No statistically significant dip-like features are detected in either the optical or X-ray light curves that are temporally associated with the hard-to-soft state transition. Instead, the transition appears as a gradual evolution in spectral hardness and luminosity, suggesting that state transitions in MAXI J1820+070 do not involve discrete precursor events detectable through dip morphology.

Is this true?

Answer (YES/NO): NO